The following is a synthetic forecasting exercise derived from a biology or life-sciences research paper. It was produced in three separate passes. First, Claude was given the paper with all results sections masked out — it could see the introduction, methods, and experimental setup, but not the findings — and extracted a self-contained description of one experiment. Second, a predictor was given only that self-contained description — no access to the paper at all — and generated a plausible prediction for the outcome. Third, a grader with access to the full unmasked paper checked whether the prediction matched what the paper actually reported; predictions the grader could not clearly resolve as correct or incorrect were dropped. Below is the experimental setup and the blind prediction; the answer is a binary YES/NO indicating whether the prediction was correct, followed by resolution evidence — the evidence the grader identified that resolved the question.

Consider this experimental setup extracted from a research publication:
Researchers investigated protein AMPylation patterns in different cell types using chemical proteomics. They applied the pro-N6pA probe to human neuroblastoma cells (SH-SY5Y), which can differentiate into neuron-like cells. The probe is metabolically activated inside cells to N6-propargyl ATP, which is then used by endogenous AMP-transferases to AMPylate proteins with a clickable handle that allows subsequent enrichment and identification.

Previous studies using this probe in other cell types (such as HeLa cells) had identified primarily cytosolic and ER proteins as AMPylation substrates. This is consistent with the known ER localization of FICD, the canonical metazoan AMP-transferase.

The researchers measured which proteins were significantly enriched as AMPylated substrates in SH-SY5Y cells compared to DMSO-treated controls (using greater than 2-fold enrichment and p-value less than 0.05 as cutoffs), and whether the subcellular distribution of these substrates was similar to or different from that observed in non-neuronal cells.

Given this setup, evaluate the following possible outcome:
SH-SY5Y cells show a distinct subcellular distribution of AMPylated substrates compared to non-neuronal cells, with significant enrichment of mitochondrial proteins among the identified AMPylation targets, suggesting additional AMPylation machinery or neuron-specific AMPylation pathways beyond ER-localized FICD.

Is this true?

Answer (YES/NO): NO